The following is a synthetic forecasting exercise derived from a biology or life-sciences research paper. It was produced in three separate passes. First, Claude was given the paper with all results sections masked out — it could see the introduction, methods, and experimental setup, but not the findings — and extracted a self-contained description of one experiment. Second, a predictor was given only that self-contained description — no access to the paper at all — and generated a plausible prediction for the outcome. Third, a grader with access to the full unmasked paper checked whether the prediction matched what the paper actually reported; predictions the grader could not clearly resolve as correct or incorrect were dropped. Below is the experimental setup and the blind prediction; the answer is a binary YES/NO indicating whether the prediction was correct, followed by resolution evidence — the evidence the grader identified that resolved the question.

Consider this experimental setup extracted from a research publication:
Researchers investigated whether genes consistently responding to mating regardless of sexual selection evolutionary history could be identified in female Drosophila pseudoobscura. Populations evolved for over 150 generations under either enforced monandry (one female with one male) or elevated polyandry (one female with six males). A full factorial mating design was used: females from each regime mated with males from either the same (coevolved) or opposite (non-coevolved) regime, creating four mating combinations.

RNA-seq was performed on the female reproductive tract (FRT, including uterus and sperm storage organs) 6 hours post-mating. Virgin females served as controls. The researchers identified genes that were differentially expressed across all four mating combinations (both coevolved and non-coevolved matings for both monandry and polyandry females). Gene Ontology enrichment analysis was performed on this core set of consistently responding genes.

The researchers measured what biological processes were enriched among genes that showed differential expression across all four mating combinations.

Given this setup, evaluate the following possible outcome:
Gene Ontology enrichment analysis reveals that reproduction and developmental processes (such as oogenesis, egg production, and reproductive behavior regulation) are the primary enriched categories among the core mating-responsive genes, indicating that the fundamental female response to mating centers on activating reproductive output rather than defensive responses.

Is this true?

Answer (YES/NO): NO